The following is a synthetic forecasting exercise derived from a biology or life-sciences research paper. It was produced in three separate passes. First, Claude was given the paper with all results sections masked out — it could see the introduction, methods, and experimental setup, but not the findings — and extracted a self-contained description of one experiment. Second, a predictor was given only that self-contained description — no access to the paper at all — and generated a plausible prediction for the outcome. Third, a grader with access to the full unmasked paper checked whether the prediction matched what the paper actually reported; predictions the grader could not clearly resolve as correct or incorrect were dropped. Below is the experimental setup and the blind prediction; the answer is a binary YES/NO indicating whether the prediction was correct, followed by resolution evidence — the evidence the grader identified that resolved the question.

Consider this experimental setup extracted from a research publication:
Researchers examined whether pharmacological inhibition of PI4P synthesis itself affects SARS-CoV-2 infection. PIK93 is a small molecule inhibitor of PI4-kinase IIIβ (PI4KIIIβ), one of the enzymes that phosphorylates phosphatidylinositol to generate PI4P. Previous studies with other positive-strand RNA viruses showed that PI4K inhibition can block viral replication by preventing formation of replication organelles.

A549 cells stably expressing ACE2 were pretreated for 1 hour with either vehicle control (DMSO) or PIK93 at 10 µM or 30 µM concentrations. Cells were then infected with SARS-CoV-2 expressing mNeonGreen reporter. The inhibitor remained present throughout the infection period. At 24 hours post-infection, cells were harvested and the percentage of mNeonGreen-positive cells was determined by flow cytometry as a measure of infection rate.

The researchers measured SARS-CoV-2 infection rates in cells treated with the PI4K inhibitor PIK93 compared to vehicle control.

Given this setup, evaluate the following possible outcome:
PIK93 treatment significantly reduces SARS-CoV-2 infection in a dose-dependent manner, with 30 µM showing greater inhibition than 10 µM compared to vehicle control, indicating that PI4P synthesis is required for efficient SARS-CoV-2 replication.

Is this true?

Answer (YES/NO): NO